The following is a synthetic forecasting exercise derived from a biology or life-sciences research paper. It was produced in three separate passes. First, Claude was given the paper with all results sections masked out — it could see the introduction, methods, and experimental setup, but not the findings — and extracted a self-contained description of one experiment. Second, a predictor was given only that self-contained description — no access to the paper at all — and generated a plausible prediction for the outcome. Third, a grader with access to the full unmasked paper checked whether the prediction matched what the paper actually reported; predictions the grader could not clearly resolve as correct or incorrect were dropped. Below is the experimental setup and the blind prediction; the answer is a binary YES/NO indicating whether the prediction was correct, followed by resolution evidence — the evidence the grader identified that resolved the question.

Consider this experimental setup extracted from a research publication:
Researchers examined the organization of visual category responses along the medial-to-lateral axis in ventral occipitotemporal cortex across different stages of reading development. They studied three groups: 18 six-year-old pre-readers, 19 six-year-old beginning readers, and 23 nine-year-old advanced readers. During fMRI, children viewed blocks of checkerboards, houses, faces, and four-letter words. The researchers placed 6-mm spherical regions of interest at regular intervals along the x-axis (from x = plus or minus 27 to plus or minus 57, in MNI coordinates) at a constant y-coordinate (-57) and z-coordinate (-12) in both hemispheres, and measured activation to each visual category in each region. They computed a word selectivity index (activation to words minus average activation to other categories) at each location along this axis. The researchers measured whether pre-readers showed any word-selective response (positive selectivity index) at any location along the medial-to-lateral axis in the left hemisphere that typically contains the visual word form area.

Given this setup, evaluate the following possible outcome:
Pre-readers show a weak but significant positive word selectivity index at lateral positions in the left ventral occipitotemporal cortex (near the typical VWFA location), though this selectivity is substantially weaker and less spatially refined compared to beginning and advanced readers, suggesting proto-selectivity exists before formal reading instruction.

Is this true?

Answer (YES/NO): NO